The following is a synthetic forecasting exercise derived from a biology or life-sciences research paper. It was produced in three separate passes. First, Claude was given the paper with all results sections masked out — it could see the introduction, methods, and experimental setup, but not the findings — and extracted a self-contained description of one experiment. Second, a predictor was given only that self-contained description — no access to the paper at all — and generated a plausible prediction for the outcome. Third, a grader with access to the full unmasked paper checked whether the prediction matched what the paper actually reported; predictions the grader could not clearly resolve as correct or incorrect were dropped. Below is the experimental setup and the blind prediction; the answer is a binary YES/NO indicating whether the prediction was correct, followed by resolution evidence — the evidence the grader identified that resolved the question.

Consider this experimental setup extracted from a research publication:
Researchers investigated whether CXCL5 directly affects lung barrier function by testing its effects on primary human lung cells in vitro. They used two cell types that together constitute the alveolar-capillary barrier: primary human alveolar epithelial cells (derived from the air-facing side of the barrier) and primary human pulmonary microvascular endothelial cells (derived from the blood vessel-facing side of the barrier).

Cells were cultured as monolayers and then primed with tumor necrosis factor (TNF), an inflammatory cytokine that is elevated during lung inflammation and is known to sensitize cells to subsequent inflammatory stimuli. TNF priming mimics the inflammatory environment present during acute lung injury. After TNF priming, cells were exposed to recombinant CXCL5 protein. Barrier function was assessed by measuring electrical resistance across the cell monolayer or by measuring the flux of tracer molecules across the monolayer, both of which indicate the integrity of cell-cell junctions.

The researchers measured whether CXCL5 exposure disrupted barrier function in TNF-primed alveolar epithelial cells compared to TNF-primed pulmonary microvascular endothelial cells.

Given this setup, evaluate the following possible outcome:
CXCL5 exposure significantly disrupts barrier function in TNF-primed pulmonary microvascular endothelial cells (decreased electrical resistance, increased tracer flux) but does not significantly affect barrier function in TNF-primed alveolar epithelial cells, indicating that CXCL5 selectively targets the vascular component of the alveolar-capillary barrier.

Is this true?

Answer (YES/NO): NO